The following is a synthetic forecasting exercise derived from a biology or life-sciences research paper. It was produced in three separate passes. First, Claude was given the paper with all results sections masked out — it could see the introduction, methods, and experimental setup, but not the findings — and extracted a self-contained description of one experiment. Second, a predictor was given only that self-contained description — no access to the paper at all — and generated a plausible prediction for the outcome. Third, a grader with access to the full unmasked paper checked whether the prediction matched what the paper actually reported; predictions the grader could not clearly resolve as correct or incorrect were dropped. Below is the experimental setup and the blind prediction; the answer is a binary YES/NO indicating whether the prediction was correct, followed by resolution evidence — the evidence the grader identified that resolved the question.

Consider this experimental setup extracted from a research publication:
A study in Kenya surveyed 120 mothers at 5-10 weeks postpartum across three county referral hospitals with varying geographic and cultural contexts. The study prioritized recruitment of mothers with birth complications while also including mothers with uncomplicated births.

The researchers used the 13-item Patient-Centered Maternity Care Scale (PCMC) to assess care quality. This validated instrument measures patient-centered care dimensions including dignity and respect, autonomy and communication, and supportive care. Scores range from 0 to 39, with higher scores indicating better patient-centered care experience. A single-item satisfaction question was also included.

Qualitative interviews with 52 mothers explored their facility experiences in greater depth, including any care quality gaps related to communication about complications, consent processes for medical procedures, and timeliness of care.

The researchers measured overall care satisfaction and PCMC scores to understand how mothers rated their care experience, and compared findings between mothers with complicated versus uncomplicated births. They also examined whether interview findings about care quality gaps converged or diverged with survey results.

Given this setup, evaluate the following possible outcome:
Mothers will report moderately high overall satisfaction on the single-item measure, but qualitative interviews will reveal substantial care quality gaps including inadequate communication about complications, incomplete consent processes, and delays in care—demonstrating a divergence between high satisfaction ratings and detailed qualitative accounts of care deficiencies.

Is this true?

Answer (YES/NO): NO